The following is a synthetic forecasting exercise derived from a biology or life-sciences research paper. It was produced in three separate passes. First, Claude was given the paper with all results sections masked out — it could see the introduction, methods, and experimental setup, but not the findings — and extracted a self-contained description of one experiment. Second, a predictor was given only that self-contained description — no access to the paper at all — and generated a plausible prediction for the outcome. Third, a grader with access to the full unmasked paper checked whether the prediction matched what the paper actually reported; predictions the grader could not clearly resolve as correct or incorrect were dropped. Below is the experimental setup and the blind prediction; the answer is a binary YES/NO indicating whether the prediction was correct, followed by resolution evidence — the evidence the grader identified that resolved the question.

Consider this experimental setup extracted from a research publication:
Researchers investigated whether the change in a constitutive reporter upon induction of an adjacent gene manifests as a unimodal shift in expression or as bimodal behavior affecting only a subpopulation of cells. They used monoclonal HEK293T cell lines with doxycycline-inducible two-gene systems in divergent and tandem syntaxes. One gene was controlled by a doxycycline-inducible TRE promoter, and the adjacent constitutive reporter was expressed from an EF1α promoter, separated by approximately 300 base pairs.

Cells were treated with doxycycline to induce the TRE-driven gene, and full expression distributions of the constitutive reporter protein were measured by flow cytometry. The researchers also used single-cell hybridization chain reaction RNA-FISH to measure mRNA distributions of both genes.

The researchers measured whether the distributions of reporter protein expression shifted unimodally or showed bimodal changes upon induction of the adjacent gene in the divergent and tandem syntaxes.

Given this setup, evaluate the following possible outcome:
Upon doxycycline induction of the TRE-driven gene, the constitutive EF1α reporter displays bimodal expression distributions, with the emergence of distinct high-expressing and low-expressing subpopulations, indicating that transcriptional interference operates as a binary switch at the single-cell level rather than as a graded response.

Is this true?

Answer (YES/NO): NO